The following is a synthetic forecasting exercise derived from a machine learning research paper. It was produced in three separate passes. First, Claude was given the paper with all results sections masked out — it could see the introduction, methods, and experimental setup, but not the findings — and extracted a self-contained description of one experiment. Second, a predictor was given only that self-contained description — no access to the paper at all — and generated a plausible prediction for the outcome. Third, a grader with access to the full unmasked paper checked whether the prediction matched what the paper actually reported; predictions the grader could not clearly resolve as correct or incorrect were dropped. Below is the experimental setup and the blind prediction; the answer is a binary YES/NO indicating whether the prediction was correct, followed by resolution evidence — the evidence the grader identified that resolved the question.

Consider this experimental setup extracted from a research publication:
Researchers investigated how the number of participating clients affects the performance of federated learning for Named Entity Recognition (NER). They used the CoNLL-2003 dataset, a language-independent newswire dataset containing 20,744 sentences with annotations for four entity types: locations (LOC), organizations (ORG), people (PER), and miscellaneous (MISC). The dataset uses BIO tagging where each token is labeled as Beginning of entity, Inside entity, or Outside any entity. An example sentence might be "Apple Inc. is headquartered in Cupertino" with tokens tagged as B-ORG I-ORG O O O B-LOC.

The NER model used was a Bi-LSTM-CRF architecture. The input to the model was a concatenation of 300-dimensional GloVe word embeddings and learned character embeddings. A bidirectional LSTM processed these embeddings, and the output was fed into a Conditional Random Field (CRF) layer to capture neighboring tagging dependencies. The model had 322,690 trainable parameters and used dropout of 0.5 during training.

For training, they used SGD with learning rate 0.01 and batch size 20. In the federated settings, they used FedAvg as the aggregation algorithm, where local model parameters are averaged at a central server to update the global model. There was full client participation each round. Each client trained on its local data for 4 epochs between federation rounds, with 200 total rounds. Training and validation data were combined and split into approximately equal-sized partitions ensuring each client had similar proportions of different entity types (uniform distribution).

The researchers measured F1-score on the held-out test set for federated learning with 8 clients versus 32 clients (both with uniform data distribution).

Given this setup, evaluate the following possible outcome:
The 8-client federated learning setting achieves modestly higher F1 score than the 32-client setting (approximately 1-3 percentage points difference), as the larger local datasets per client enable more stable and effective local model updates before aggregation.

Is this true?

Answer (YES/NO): YES